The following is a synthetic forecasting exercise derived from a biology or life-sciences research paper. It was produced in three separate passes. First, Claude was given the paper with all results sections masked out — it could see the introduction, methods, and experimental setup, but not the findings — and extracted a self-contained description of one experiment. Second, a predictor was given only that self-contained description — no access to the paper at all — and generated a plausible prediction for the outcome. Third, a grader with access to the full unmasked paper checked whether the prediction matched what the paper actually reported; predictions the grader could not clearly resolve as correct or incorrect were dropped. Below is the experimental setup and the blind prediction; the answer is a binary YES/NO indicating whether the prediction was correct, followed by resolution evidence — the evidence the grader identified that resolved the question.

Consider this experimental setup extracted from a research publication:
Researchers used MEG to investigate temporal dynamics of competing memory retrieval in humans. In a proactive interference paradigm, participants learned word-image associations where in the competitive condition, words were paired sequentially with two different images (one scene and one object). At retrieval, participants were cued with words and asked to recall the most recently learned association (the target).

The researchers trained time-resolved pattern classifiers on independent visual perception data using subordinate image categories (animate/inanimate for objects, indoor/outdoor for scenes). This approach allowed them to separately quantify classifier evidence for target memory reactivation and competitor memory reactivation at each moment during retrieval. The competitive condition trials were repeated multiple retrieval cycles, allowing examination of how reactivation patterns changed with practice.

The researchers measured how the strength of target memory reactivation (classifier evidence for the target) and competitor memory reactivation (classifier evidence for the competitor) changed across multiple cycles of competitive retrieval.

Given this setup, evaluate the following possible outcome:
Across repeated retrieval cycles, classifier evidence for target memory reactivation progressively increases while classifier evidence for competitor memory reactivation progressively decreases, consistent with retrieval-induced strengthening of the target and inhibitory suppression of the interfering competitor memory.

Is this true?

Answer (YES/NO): NO